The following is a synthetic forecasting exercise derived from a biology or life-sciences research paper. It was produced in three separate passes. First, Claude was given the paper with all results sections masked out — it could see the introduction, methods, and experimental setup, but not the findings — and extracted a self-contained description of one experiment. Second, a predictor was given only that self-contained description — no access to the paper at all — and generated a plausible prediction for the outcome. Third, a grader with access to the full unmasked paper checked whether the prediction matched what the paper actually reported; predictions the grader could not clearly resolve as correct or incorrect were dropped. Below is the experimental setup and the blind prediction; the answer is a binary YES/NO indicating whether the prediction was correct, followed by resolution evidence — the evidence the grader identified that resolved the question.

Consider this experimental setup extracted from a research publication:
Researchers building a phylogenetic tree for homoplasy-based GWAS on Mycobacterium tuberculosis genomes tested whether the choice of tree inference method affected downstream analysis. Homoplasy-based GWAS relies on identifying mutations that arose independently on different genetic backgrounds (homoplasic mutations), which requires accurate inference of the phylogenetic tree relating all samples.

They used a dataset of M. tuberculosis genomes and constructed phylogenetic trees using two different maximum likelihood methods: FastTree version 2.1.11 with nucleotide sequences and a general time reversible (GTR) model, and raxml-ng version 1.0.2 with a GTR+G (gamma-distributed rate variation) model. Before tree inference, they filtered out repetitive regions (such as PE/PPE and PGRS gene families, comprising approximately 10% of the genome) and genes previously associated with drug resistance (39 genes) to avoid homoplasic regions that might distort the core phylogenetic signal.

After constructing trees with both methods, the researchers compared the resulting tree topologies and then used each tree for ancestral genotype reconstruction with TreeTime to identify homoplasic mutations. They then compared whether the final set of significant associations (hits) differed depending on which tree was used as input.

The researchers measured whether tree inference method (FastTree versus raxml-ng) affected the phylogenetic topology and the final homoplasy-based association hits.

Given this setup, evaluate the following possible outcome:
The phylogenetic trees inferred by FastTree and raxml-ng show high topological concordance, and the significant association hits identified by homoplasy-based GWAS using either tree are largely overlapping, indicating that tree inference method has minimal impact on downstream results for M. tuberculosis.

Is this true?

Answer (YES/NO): YES